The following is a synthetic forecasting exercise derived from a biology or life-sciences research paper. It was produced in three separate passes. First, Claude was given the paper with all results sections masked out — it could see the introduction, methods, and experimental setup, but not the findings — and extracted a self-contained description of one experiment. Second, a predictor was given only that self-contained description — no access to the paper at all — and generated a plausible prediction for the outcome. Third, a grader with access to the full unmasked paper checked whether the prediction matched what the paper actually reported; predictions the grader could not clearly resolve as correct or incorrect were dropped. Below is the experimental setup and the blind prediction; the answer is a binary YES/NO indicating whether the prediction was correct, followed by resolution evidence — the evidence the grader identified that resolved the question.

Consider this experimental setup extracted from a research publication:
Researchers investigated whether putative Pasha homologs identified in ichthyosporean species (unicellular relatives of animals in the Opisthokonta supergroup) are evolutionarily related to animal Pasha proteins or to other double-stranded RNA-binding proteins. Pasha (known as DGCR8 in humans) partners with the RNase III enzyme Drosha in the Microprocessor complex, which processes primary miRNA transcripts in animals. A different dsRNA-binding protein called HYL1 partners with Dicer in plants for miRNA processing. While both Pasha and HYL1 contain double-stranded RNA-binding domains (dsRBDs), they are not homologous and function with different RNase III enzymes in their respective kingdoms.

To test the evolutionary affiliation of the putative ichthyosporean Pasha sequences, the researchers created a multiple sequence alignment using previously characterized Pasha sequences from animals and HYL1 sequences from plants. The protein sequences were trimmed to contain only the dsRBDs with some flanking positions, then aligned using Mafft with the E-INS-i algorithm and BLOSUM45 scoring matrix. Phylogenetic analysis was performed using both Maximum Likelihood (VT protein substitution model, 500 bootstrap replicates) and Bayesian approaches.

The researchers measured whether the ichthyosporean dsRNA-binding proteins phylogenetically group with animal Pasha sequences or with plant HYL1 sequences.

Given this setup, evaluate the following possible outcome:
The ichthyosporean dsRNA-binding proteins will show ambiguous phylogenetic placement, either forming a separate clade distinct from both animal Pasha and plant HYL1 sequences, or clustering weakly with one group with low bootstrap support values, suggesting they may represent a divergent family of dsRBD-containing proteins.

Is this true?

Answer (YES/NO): NO